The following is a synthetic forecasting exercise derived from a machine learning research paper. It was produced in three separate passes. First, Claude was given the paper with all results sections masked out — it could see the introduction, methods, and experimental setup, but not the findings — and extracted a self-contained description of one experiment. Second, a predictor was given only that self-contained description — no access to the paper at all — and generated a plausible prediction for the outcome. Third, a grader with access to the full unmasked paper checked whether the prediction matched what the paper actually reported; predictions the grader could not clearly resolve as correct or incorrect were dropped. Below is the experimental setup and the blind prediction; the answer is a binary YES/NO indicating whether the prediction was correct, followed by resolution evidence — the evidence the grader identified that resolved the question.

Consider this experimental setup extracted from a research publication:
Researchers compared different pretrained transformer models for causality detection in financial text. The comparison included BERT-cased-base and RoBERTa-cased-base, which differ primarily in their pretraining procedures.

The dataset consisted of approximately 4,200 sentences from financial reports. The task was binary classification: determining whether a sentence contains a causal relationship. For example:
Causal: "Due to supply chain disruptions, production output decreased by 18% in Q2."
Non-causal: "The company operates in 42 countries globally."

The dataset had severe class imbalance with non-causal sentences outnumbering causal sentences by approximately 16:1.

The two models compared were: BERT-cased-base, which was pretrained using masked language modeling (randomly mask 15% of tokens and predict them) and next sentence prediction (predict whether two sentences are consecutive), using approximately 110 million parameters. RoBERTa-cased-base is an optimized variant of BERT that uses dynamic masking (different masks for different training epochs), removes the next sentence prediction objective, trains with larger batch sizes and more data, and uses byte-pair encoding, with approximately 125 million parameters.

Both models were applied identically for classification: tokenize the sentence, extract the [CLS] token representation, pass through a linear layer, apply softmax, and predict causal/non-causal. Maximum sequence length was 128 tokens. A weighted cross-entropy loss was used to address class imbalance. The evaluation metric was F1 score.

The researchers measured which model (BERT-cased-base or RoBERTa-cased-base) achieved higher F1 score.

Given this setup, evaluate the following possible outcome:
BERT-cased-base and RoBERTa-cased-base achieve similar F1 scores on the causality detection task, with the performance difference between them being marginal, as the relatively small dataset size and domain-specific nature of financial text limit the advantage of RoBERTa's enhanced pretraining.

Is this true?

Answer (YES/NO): NO